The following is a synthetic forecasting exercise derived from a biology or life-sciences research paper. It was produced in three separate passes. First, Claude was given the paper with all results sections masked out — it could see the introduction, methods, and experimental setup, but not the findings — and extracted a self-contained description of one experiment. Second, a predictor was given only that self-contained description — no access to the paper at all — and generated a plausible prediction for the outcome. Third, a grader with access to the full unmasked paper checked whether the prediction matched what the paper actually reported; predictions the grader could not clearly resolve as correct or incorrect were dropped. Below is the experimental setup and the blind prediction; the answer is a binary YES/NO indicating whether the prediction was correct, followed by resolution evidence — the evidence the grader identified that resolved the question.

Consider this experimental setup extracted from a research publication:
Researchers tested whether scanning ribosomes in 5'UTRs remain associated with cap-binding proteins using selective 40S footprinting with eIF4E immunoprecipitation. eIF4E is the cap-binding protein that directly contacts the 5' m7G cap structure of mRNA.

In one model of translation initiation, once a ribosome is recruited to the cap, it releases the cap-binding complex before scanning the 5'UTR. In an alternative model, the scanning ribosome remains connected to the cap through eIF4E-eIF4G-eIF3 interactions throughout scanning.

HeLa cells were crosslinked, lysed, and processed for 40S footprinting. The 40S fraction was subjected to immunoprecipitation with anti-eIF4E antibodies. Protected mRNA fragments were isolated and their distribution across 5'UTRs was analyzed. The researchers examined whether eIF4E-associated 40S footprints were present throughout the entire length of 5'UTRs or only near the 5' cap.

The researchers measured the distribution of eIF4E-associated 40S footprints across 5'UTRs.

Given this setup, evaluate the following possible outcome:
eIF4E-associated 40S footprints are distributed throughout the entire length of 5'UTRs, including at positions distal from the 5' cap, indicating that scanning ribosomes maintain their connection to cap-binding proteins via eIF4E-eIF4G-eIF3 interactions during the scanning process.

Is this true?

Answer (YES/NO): YES